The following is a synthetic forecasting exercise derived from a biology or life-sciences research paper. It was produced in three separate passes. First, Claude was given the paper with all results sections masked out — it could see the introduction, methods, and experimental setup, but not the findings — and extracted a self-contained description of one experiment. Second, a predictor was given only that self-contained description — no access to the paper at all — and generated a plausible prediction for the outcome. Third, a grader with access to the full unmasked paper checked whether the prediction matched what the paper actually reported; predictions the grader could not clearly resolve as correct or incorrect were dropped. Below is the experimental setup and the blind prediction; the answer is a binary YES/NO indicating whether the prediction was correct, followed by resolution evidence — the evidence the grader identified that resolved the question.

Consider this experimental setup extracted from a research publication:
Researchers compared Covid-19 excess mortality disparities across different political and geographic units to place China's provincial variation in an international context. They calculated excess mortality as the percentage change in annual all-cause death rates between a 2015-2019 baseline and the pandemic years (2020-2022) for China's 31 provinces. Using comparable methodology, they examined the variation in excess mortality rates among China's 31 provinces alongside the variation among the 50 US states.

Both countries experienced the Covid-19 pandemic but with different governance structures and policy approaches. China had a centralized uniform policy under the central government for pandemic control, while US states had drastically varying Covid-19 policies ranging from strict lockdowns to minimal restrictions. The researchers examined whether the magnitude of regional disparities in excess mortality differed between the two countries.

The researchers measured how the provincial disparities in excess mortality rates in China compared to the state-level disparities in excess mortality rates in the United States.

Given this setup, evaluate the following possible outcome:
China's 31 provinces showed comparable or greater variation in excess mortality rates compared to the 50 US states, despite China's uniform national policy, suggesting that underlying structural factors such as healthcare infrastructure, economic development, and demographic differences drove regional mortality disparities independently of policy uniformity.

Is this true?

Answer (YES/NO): YES